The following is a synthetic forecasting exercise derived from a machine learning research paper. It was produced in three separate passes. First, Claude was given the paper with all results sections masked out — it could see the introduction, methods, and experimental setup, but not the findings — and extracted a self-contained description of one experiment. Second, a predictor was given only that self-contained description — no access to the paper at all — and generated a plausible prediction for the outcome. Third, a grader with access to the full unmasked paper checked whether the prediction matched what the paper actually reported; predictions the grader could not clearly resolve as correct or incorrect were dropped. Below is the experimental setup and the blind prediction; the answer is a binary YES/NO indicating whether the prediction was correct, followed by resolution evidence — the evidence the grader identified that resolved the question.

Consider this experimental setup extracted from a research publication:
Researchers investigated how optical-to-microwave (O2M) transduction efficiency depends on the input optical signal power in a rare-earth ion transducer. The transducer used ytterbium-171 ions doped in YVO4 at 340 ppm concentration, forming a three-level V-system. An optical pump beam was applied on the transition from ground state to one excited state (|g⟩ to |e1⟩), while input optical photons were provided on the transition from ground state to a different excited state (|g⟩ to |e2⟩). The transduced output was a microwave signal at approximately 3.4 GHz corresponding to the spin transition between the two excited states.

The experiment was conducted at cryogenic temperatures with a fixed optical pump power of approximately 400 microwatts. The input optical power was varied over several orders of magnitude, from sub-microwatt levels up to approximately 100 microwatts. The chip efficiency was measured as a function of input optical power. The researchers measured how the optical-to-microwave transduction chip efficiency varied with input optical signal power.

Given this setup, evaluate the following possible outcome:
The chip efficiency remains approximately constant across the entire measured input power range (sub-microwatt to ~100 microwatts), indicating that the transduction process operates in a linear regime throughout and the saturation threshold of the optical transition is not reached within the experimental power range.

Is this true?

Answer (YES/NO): NO